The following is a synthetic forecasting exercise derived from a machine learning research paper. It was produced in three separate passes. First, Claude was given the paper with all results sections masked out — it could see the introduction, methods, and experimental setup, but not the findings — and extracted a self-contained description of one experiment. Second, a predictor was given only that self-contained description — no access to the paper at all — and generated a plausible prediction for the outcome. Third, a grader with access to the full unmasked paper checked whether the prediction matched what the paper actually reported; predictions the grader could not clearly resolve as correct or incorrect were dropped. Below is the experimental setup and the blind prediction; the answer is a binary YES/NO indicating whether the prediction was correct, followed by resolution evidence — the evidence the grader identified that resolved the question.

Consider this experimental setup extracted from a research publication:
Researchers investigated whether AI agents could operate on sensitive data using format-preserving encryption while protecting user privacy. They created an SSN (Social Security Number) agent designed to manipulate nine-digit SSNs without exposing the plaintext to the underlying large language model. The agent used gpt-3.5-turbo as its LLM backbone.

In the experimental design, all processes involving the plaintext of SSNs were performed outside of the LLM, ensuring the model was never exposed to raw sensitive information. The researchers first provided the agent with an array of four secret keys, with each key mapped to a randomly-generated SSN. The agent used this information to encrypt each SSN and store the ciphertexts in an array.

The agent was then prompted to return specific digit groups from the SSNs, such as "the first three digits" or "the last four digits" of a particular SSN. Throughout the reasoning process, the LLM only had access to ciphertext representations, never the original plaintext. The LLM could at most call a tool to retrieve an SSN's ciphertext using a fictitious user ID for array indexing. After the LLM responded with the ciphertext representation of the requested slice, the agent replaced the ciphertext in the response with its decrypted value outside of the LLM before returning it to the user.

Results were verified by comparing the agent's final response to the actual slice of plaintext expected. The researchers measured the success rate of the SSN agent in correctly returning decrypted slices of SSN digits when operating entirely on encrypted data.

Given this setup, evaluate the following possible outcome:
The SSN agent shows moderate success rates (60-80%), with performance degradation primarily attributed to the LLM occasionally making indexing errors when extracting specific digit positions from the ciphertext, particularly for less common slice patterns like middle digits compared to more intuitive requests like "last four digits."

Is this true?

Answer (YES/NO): NO